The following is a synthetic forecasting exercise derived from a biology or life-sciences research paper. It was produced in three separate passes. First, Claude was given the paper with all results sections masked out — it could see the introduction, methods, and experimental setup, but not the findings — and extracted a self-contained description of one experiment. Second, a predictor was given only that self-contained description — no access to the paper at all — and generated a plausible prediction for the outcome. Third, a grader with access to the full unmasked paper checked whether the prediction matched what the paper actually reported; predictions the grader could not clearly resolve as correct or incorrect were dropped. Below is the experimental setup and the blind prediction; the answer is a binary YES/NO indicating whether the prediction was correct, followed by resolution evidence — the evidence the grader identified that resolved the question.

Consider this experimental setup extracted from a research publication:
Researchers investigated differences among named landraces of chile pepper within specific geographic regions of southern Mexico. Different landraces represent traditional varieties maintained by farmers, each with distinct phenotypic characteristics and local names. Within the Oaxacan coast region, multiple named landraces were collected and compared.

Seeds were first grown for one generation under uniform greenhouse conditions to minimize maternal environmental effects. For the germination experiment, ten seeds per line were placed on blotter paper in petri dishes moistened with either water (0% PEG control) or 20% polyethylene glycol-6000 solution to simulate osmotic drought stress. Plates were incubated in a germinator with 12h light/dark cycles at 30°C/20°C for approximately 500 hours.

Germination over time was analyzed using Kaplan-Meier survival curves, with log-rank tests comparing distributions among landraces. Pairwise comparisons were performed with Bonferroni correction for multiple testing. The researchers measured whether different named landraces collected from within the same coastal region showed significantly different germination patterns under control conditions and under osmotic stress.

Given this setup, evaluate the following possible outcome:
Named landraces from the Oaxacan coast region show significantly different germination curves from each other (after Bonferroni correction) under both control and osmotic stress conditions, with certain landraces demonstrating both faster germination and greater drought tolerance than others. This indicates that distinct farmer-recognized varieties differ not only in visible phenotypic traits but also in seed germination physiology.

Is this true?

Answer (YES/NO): YES